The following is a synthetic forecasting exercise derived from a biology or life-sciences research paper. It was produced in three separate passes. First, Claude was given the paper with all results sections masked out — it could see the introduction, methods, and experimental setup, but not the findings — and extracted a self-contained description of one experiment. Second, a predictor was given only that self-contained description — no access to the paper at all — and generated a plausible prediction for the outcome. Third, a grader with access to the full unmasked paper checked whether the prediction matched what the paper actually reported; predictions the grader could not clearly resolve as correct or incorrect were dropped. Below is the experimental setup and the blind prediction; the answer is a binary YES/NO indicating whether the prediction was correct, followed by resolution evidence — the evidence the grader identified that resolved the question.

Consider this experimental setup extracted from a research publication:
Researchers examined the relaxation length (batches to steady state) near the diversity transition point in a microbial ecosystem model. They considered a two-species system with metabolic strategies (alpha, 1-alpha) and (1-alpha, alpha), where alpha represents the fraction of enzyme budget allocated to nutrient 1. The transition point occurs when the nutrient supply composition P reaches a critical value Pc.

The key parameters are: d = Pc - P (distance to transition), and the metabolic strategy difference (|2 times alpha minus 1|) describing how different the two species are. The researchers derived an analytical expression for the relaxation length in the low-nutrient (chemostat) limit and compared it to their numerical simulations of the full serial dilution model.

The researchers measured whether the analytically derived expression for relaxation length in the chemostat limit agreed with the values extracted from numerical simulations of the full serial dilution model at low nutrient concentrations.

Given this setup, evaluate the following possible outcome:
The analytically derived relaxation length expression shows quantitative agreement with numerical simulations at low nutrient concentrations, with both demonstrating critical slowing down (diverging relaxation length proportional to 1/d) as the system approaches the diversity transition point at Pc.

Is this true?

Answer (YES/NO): YES